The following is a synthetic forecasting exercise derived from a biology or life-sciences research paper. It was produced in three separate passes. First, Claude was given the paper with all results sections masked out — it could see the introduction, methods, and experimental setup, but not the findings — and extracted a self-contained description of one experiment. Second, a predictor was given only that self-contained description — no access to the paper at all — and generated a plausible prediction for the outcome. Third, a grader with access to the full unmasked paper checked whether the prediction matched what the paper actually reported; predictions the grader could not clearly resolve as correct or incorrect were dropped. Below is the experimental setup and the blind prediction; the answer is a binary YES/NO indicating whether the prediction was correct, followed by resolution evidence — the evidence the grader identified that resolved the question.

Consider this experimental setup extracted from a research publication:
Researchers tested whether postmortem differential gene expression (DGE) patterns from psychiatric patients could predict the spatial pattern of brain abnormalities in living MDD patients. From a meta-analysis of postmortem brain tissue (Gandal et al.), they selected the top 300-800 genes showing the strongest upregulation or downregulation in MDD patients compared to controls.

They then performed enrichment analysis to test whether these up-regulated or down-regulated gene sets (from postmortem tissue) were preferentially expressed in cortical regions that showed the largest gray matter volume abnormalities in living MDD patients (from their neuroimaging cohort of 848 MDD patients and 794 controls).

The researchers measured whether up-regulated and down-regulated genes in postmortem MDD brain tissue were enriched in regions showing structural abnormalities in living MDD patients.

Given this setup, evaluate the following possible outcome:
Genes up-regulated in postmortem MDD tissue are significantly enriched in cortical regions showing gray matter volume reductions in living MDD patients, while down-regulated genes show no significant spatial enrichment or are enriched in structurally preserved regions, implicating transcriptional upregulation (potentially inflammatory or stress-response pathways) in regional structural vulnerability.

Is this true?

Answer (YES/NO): NO